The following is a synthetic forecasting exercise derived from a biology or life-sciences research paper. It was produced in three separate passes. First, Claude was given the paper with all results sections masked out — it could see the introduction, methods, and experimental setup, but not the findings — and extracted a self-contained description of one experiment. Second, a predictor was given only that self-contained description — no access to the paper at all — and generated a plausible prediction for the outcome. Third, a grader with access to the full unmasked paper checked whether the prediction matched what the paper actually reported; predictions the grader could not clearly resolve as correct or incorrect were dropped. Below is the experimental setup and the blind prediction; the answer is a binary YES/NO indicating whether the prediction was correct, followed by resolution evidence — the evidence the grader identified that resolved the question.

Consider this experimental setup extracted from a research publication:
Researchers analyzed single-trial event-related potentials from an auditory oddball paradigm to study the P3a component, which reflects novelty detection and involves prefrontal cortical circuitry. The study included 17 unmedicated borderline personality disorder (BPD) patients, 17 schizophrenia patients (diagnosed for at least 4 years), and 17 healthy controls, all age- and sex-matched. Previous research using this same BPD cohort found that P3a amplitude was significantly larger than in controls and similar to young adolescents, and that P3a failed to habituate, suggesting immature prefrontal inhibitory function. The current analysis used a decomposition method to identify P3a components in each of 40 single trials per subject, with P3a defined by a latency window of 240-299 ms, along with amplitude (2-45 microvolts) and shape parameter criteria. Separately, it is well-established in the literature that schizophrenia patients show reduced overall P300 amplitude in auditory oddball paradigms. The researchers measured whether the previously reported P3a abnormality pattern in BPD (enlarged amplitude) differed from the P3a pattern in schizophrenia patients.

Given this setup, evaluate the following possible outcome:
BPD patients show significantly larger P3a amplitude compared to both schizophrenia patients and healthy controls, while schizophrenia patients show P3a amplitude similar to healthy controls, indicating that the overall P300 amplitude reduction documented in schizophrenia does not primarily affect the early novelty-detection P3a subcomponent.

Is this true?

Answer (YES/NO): YES